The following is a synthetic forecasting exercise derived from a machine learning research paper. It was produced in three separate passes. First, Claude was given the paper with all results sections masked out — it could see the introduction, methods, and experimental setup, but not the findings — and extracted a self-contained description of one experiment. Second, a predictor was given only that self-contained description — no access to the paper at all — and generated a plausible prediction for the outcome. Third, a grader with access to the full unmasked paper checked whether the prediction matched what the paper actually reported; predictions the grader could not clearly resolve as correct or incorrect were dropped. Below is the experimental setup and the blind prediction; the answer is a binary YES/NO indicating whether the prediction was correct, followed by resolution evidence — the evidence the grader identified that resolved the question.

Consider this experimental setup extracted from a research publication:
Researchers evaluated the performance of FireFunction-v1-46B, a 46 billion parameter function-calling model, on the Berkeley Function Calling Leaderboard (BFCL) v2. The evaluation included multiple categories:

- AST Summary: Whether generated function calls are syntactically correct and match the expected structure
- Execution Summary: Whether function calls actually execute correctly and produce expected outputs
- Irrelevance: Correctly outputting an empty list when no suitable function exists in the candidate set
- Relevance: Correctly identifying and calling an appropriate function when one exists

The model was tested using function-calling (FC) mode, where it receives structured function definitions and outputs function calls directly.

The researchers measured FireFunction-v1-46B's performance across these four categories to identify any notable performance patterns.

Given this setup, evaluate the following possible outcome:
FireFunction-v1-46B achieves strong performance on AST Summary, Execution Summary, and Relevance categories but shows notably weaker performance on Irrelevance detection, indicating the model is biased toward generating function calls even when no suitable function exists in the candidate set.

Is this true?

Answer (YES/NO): NO